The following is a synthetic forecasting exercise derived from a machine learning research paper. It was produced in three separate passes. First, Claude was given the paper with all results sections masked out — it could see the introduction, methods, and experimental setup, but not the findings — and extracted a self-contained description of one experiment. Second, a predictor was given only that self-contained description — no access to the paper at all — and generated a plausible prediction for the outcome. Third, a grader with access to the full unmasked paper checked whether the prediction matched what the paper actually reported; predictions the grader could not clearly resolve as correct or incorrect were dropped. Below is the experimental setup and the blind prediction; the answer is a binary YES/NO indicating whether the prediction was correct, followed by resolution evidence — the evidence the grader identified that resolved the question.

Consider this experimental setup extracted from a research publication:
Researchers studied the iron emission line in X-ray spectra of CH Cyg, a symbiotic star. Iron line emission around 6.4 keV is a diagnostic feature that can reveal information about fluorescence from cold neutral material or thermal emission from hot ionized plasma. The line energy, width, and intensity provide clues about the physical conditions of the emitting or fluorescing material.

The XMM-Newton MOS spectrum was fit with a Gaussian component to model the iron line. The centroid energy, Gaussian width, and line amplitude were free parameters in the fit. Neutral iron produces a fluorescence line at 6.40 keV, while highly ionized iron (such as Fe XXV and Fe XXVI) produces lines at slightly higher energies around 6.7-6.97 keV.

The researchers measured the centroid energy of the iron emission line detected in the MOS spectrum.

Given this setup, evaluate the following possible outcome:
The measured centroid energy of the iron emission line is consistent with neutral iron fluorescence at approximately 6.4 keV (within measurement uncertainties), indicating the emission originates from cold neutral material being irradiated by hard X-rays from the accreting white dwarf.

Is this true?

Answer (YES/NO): NO